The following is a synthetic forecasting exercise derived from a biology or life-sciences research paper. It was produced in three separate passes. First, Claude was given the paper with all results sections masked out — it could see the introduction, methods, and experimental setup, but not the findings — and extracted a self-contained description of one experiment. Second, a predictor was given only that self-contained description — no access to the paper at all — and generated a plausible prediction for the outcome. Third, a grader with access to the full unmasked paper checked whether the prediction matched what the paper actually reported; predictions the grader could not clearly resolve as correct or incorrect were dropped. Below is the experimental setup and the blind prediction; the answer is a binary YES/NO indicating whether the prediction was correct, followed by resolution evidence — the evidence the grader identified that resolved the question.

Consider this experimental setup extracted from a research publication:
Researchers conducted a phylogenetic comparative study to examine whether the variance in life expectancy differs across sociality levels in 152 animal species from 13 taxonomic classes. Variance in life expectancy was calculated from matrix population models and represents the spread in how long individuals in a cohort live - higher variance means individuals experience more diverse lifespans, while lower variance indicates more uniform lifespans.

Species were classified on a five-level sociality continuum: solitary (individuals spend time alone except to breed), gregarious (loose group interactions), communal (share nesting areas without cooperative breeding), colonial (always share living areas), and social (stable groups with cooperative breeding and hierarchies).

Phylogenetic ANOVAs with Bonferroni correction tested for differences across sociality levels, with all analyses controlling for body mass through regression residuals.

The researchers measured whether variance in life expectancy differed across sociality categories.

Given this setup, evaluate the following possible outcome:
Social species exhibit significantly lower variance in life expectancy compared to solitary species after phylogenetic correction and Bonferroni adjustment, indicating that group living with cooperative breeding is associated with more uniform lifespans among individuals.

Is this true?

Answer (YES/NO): NO